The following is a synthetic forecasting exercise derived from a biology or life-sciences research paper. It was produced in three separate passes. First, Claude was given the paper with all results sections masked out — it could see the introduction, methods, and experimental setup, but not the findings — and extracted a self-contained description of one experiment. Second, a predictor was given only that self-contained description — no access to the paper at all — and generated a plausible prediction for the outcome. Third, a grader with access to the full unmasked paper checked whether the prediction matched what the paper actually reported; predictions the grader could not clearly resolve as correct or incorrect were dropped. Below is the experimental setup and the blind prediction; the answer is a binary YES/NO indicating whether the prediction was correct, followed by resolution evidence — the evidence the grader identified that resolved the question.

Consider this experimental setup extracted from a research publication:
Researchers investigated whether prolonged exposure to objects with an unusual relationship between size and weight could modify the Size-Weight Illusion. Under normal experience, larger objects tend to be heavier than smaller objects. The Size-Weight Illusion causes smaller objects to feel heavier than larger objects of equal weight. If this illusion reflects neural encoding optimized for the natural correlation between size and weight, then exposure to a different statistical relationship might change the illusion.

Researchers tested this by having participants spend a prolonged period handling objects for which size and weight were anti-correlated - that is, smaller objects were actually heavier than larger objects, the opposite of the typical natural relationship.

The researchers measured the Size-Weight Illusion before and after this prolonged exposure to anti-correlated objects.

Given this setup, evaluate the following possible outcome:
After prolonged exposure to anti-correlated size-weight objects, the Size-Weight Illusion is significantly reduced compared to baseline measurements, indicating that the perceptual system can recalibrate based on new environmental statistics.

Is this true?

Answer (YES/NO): NO